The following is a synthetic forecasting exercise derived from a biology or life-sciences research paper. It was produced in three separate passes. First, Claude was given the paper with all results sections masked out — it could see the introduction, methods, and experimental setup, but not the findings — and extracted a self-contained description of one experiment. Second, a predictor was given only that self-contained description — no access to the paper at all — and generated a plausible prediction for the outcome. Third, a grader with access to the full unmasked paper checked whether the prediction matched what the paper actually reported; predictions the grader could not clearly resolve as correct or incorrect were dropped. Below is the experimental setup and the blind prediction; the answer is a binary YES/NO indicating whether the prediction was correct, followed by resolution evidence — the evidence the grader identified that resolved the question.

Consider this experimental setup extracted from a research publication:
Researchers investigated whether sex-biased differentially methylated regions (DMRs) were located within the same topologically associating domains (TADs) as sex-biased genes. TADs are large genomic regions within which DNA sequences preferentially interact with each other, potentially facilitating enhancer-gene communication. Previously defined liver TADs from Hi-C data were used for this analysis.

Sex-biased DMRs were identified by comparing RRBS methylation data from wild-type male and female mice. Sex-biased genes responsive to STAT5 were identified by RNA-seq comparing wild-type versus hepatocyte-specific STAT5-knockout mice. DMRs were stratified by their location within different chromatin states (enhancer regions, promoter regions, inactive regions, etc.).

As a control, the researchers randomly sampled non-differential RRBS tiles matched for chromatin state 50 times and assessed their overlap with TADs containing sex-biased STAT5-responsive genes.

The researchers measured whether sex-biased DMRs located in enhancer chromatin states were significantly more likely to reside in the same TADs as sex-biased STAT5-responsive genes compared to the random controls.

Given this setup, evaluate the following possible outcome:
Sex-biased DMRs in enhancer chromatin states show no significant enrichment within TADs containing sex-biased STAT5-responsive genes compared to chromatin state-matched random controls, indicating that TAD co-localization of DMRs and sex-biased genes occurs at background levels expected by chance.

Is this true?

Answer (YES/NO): NO